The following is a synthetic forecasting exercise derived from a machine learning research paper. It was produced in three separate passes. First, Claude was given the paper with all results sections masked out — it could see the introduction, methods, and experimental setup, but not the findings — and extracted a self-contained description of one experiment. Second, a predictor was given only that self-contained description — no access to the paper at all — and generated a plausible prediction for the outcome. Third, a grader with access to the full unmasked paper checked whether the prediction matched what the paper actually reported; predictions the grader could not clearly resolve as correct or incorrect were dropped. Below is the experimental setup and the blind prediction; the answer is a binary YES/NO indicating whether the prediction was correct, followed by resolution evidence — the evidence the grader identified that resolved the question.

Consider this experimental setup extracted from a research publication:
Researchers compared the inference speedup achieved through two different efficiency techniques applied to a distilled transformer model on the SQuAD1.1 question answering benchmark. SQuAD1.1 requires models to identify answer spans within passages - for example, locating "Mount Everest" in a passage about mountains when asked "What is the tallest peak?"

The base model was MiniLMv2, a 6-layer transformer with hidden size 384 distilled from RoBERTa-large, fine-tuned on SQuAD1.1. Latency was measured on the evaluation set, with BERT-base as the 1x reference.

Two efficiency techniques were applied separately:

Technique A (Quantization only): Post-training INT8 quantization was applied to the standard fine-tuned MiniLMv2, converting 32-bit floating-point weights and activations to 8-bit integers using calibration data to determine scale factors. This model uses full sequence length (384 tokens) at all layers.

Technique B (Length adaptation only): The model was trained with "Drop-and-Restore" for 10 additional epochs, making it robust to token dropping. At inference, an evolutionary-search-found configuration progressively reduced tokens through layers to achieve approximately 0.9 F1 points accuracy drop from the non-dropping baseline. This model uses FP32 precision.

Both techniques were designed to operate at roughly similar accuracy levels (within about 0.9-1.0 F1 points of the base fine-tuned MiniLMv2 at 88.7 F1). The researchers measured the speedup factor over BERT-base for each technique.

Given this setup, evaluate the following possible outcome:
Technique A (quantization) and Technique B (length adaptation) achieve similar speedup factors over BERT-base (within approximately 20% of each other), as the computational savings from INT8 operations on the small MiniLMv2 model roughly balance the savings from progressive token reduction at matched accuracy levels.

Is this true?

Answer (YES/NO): NO